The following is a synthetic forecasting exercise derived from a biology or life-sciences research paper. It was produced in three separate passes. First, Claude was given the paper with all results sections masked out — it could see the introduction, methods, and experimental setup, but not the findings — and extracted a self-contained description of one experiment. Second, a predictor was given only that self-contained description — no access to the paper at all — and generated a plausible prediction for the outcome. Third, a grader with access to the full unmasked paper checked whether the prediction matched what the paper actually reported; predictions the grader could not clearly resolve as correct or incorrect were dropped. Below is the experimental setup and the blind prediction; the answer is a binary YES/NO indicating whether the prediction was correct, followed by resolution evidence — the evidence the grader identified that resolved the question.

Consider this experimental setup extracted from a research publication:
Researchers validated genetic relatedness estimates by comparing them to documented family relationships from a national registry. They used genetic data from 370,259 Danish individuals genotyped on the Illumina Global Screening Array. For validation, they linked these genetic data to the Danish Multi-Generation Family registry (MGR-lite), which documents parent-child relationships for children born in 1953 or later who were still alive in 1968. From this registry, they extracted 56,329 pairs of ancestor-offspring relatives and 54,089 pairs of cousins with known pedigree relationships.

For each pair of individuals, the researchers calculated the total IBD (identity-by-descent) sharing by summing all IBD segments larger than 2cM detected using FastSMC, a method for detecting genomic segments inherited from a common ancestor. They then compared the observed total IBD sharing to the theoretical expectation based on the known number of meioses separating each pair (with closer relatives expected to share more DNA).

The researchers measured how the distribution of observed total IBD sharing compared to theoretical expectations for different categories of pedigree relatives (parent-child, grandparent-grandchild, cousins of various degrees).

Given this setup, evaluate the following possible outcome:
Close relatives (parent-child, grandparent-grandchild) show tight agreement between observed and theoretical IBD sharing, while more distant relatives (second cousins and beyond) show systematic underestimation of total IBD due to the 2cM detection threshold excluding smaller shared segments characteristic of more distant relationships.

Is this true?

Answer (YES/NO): NO